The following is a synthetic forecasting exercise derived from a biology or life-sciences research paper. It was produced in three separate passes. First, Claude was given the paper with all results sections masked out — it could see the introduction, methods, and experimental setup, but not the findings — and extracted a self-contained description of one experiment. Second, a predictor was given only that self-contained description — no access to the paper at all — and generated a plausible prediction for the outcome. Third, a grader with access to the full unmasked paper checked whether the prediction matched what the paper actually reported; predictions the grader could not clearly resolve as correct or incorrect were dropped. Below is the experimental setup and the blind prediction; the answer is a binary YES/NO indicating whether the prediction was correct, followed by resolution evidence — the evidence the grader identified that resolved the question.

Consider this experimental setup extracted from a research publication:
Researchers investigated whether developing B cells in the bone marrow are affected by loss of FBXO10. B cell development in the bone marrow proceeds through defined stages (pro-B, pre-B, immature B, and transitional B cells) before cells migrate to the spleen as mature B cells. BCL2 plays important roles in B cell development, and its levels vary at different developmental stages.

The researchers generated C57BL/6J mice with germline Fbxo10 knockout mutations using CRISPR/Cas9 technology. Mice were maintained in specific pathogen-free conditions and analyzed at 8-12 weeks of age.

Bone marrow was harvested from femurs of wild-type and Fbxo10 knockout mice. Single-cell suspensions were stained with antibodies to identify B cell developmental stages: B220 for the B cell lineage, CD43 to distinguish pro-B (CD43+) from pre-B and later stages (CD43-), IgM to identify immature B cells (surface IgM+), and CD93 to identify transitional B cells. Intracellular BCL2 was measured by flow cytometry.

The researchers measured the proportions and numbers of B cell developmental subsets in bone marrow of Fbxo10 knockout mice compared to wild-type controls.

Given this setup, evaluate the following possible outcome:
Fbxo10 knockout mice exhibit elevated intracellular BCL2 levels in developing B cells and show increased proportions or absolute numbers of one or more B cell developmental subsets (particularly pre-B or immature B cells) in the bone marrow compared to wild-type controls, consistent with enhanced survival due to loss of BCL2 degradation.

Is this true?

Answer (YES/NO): NO